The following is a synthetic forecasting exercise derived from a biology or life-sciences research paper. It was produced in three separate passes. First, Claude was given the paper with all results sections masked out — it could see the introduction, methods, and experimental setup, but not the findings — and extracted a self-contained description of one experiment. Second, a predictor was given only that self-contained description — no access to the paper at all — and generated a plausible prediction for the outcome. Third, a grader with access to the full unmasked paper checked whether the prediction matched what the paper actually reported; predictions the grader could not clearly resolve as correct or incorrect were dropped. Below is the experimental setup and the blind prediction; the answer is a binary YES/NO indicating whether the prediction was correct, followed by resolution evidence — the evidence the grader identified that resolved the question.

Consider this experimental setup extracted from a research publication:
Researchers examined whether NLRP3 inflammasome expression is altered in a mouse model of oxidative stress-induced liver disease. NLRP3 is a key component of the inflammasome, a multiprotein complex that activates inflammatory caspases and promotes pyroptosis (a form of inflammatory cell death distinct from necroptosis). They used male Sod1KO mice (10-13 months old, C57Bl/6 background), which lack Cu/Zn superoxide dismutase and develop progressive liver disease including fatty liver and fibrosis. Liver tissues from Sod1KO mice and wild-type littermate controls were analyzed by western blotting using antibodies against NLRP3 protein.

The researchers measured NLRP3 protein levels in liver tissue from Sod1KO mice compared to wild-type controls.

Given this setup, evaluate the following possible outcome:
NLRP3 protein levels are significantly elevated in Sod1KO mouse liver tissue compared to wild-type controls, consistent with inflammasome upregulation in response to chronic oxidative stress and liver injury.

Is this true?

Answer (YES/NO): YES